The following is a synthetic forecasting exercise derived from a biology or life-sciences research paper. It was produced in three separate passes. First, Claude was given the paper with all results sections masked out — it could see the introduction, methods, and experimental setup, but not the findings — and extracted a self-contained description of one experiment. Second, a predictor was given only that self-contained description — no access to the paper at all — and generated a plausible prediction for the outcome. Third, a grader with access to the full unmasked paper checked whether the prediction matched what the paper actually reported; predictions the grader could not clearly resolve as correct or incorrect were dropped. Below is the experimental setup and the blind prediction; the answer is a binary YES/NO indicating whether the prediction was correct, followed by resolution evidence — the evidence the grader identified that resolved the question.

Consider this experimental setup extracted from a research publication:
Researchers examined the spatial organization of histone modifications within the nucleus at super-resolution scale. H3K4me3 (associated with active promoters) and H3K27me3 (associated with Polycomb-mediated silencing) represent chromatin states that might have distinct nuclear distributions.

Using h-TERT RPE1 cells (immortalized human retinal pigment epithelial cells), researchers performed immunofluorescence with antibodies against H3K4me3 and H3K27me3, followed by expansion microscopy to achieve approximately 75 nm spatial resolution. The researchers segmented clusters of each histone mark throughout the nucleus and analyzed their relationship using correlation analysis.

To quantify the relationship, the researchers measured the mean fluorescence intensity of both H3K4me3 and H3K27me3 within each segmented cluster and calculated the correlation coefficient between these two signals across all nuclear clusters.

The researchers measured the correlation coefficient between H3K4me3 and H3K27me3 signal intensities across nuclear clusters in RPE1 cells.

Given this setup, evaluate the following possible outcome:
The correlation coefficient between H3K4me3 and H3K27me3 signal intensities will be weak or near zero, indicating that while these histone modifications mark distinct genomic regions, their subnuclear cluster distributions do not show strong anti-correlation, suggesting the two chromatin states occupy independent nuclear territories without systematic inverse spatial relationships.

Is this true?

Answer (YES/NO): YES